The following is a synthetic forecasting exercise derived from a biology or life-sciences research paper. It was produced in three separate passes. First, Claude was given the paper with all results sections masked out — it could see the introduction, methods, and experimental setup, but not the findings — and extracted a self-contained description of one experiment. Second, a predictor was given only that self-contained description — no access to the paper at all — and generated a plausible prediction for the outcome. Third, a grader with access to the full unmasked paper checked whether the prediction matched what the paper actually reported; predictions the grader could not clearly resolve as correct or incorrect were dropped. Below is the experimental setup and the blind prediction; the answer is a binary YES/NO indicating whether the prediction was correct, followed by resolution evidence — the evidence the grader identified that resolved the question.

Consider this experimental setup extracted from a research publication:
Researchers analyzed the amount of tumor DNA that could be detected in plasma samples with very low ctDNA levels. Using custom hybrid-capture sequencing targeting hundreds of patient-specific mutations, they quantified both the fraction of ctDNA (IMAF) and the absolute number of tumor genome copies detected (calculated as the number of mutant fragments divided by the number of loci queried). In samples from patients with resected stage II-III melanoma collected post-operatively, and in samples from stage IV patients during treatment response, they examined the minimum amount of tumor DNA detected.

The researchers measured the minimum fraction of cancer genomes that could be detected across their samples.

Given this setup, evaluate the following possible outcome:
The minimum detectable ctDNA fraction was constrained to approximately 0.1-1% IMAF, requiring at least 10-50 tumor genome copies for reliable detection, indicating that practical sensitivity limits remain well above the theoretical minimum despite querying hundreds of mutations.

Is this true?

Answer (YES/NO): NO